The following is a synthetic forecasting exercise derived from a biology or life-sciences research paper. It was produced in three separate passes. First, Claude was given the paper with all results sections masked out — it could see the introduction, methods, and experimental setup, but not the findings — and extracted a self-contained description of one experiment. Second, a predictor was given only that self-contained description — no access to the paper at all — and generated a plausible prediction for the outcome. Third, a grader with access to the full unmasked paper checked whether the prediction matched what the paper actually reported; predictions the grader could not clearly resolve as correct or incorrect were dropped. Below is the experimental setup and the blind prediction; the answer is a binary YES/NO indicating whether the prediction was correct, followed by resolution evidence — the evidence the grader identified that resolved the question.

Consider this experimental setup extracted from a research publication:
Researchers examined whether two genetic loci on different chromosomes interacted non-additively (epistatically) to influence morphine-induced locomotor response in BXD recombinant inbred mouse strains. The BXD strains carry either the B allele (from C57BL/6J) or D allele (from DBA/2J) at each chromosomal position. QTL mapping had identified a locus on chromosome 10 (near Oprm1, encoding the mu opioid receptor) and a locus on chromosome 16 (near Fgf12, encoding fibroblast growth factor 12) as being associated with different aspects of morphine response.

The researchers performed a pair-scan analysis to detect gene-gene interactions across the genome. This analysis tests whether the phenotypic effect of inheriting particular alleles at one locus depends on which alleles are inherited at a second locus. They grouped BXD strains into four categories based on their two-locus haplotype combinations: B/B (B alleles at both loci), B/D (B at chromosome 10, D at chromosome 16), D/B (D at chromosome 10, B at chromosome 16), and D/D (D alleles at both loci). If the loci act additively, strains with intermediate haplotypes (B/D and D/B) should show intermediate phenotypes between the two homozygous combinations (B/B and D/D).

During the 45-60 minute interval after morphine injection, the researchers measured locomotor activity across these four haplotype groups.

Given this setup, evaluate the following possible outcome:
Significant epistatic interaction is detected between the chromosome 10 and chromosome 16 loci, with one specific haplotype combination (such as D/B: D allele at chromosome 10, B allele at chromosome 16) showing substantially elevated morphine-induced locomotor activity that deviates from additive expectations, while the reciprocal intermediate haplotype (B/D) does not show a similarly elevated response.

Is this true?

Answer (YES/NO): NO